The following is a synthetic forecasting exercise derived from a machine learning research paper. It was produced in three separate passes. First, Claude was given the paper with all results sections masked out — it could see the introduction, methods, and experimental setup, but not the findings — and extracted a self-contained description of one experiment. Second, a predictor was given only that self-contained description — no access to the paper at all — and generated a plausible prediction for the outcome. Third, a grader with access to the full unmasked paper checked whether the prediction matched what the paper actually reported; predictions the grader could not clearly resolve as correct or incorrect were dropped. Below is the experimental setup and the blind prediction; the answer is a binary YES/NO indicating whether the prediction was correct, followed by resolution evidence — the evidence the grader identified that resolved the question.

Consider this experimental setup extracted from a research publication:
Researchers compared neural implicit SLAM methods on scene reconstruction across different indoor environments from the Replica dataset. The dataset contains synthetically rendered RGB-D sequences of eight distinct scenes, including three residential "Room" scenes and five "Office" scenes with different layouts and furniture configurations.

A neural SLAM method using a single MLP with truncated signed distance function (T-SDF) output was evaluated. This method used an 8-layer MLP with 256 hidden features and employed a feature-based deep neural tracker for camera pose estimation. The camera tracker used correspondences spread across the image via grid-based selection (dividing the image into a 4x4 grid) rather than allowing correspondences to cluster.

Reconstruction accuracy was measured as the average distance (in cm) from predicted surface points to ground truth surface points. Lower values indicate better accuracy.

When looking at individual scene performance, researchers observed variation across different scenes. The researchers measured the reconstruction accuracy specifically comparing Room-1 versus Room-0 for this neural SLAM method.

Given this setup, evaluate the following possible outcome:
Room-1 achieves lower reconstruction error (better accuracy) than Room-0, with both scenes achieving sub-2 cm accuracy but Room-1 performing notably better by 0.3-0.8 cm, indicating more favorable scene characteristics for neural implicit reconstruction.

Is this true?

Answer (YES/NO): NO